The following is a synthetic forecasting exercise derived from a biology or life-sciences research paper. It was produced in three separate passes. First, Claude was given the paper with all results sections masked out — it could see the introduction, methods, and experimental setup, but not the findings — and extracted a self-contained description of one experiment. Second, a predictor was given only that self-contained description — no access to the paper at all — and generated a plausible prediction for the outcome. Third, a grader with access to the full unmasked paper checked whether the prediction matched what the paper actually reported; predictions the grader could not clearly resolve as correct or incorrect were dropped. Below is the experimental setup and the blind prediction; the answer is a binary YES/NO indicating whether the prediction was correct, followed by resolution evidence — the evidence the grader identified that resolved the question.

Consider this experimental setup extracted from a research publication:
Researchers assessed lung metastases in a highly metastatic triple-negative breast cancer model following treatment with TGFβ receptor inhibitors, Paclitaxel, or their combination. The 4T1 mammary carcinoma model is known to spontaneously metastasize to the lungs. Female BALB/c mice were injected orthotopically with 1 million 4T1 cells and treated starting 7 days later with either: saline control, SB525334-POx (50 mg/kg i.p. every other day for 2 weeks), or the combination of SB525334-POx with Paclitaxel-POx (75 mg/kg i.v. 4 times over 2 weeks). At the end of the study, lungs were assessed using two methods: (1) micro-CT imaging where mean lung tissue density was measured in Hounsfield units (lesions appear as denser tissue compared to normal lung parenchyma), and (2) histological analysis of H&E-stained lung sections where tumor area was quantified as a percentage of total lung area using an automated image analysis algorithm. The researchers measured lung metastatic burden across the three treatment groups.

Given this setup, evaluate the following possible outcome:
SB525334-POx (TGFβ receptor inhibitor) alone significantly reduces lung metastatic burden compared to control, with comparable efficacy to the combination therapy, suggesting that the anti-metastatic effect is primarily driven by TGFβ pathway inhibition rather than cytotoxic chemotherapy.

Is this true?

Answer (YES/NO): NO